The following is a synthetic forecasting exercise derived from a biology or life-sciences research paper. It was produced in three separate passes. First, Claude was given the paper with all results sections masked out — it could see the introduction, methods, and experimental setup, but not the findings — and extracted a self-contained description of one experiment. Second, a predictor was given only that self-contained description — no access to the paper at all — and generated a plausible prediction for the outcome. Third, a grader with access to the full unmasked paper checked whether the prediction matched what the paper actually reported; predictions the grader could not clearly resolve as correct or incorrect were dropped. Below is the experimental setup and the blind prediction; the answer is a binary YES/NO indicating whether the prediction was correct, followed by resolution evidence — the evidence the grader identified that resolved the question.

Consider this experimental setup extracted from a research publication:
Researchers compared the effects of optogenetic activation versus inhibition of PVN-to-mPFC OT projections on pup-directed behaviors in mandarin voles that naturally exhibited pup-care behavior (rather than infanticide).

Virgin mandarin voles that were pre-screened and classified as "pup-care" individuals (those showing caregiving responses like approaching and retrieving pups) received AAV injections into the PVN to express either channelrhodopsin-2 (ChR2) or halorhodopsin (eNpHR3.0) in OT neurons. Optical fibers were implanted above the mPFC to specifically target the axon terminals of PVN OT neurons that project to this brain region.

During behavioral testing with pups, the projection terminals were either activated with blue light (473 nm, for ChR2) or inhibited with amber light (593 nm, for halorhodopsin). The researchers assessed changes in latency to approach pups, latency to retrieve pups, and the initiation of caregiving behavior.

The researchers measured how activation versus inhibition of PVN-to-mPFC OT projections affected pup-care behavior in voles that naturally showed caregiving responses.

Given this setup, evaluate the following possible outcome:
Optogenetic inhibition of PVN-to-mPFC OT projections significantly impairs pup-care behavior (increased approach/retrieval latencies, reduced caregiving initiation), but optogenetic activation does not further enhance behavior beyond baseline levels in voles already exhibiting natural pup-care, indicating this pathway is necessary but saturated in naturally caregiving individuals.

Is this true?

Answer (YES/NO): NO